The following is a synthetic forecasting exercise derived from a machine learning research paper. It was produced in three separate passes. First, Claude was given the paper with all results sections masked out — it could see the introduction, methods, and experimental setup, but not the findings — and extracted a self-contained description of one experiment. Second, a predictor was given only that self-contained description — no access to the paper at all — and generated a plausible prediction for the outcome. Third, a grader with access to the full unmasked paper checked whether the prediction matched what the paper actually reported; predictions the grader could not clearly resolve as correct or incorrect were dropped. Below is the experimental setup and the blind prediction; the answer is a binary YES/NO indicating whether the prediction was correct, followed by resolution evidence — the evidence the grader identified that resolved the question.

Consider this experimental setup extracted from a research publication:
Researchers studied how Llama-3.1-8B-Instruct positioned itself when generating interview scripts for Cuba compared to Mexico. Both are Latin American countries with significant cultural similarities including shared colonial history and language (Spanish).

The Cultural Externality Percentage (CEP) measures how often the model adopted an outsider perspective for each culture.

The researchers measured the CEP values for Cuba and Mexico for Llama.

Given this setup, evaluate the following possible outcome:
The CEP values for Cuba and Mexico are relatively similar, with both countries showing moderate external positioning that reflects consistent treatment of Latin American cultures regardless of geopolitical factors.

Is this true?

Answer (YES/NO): NO